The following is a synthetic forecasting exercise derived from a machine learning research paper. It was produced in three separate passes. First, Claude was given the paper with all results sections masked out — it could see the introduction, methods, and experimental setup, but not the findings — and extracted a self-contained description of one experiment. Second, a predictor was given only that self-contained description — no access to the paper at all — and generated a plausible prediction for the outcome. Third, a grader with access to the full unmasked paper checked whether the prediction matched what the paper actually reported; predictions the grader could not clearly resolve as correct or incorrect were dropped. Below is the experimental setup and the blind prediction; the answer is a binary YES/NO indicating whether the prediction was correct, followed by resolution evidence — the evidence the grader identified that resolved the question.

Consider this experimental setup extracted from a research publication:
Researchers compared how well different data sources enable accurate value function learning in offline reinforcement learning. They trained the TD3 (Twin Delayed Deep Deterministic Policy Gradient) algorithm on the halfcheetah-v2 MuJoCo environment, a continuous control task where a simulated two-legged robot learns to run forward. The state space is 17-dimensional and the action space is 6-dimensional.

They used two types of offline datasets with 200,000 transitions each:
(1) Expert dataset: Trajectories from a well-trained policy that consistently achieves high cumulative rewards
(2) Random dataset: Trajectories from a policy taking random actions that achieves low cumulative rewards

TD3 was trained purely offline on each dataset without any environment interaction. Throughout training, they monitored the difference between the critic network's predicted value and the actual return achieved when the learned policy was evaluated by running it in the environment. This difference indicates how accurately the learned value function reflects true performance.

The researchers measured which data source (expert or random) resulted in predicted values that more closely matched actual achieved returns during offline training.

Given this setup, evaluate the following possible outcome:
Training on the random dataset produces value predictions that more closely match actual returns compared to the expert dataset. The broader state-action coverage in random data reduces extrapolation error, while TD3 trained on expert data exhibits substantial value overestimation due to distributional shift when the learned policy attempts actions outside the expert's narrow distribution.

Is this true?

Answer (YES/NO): YES